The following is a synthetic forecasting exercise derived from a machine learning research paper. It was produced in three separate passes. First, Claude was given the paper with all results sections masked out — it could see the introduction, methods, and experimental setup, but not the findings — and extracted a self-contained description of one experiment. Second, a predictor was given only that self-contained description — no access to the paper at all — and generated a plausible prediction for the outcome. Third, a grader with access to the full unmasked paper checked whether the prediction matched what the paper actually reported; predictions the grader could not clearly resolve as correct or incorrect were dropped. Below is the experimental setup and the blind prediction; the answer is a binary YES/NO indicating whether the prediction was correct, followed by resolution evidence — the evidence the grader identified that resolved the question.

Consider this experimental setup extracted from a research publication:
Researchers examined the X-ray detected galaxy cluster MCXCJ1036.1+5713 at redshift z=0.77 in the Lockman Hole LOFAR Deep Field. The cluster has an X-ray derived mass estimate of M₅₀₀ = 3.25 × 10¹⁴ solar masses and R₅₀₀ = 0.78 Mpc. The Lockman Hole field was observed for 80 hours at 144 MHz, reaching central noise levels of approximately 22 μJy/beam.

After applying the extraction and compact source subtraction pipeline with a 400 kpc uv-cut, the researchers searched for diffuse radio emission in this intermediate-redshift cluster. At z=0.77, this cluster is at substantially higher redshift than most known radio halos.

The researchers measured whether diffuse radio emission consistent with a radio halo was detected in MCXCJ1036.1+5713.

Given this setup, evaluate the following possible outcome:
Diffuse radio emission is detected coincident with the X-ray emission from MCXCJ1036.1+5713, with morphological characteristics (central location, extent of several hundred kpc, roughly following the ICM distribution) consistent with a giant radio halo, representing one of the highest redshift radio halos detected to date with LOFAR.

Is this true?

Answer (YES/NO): YES